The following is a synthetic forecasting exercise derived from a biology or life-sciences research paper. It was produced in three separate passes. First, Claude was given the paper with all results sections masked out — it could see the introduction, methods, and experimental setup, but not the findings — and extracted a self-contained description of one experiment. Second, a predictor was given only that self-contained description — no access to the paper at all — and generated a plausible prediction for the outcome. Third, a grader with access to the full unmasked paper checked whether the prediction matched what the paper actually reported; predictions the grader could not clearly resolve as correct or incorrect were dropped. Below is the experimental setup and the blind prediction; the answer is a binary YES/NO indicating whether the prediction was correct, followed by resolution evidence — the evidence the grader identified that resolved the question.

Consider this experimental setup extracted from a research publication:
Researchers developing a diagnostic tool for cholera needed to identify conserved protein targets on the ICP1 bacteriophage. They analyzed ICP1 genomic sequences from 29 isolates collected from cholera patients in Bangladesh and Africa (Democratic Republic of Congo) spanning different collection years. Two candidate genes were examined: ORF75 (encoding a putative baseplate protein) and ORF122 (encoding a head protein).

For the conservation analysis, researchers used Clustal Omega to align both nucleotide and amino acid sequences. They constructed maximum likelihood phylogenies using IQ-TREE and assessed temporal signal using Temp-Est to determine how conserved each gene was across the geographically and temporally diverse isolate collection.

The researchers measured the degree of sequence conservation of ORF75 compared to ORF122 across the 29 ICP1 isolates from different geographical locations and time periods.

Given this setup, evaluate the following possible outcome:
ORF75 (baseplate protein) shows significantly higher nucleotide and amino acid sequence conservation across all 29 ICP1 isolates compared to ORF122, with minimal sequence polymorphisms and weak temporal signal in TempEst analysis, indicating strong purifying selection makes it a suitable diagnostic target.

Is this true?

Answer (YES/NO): NO